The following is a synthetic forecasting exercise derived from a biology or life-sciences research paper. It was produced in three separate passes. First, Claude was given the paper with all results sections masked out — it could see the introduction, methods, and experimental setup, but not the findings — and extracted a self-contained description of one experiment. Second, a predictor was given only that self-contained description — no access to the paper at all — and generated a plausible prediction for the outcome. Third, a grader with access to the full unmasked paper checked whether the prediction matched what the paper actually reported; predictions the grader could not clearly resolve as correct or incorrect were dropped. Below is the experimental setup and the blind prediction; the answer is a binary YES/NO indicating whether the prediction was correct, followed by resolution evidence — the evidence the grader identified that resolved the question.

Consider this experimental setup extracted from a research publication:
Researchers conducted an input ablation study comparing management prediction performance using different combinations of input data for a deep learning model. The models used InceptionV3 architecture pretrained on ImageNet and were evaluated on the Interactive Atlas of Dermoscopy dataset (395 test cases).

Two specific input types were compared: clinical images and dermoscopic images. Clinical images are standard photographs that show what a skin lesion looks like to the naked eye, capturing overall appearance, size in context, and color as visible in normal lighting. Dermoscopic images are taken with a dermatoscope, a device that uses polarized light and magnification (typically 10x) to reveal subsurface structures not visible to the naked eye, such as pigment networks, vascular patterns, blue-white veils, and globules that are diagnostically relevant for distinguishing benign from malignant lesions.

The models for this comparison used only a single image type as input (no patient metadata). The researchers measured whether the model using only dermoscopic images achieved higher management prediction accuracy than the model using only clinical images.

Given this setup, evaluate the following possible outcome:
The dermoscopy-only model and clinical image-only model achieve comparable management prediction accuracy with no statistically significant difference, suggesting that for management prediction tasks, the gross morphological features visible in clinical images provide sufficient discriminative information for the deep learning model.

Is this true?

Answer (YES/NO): NO